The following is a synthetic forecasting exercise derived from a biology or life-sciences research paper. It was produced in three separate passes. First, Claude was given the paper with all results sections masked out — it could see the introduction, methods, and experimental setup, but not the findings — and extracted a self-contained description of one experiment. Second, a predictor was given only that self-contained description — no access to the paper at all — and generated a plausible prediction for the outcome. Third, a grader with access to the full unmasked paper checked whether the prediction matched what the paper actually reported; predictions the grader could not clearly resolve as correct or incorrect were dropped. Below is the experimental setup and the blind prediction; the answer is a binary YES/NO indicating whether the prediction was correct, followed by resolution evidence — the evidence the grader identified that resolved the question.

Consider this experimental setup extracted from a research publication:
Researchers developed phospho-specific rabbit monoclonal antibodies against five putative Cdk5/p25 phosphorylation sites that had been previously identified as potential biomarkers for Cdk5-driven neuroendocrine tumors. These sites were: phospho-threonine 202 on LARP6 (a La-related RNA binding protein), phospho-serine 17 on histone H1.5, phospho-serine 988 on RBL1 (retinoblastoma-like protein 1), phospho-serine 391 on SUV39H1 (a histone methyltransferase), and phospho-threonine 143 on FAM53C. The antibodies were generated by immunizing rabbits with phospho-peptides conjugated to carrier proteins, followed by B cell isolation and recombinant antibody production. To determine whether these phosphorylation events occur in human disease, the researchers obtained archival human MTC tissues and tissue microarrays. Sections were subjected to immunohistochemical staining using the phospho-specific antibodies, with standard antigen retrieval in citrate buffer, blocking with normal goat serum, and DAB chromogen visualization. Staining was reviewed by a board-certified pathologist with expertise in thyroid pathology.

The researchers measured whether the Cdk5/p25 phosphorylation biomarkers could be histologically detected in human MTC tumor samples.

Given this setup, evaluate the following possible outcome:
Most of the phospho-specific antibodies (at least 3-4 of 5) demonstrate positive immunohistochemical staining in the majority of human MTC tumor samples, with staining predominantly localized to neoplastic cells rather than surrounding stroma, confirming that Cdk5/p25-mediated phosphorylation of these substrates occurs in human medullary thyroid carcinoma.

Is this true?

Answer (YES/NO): NO